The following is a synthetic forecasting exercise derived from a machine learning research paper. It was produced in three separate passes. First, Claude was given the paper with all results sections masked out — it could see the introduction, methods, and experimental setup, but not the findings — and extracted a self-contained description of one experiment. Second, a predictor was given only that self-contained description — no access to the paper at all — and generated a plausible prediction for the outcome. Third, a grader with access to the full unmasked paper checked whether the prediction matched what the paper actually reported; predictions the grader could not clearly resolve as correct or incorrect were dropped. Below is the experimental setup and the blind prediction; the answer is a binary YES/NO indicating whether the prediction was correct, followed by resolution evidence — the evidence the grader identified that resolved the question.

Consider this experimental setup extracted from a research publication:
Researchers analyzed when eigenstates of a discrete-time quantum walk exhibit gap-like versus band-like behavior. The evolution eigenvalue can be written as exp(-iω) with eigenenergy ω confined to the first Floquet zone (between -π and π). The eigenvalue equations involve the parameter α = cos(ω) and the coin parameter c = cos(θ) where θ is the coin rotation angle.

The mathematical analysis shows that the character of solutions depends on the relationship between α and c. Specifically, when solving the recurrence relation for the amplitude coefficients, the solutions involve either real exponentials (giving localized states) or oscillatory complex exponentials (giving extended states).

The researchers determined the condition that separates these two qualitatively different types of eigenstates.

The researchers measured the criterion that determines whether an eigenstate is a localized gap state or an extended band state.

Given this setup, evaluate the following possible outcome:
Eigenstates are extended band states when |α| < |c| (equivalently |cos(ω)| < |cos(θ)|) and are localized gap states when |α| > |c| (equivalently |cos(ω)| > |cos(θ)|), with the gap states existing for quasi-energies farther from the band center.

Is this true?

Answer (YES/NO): YES